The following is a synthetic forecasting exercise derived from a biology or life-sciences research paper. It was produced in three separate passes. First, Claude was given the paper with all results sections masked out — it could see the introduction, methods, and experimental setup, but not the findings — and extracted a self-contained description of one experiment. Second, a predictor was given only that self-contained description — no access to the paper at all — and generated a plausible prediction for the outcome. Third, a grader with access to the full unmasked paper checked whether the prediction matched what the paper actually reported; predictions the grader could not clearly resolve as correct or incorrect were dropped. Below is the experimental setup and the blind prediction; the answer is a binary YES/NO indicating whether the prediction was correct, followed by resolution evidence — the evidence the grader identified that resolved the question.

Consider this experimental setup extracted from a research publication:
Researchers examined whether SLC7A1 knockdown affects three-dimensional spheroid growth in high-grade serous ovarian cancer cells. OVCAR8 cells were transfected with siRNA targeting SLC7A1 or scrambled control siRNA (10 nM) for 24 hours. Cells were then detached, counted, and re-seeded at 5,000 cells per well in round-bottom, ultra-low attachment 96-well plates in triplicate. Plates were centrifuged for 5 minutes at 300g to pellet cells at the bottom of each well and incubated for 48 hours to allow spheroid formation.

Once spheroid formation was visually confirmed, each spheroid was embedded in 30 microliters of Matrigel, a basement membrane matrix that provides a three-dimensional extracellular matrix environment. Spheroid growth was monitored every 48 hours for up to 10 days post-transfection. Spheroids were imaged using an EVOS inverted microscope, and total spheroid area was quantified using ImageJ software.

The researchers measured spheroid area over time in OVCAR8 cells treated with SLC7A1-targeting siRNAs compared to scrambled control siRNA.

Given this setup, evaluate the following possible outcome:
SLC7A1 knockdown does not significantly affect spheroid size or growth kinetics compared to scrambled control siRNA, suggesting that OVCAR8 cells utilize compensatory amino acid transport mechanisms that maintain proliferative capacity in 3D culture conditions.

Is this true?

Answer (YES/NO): NO